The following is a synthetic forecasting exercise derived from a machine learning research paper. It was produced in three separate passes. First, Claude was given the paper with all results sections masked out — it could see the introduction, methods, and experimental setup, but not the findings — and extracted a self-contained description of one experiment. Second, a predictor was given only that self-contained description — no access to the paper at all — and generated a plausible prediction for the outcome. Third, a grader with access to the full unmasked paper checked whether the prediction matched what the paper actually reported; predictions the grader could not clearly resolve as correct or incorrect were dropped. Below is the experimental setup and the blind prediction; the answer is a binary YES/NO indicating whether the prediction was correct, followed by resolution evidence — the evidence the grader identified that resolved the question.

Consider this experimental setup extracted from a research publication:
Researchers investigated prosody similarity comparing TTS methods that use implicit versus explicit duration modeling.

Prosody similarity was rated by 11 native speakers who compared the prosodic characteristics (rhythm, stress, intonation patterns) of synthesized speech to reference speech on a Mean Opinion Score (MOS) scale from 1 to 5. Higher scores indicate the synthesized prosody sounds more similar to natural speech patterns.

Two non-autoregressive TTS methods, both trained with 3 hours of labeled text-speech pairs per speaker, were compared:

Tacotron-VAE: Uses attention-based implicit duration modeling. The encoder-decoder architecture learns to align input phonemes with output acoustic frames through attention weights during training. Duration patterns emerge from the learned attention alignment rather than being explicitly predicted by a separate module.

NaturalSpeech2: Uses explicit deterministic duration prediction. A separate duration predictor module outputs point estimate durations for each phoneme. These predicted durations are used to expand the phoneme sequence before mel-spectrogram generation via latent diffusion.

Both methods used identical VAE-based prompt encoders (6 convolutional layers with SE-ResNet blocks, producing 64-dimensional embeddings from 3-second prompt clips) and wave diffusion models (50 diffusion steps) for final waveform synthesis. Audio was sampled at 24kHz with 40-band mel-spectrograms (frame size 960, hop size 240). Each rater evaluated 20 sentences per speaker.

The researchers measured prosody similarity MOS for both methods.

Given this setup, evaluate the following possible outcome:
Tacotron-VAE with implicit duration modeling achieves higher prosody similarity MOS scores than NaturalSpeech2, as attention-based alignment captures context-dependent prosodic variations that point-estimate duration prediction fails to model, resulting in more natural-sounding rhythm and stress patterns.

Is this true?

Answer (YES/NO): YES